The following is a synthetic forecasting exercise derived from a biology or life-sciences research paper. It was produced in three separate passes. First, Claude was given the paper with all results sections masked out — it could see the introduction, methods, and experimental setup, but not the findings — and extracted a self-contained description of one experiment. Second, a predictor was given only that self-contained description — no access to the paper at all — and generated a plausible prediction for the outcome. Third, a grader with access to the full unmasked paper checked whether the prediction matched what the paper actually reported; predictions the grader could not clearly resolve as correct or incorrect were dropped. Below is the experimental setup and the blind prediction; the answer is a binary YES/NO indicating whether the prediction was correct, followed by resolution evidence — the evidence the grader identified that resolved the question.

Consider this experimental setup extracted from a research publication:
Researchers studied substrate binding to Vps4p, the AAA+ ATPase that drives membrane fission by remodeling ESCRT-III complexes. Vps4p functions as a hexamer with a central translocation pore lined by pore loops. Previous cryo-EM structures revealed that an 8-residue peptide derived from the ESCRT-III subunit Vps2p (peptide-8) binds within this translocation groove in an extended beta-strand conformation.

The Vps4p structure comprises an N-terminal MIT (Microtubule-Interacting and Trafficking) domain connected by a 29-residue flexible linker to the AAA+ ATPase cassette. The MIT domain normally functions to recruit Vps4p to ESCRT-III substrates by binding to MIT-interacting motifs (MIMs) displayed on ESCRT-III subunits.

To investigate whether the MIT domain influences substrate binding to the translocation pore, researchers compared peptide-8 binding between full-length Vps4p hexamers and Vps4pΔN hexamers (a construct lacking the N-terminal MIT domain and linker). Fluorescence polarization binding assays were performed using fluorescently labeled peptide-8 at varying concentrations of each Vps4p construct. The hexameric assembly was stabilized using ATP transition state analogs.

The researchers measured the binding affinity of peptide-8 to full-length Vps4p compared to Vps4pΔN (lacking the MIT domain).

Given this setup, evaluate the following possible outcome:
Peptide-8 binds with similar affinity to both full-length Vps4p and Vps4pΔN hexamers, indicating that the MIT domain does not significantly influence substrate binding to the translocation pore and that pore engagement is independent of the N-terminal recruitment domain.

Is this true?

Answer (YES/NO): NO